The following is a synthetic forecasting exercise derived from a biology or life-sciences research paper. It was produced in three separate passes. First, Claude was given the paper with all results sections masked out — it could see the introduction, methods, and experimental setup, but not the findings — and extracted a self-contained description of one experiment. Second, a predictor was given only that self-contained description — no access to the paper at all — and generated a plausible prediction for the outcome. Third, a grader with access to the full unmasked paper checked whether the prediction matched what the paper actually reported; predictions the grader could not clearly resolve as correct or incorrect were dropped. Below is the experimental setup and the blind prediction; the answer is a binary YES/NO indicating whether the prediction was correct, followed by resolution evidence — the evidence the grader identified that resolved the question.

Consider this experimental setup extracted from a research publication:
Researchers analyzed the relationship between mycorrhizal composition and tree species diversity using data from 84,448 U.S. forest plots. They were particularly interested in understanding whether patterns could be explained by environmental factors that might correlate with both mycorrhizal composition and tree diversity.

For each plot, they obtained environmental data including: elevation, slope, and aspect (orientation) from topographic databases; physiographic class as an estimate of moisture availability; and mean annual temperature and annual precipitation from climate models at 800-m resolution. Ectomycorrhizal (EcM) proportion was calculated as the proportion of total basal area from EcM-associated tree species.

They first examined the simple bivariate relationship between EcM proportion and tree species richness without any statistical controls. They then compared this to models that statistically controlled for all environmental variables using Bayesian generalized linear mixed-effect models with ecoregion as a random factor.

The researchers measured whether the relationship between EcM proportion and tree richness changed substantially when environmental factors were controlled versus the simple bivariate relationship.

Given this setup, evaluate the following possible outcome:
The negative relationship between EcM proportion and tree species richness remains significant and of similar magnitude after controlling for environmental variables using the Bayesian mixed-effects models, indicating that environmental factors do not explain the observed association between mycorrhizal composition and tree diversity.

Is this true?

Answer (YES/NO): NO